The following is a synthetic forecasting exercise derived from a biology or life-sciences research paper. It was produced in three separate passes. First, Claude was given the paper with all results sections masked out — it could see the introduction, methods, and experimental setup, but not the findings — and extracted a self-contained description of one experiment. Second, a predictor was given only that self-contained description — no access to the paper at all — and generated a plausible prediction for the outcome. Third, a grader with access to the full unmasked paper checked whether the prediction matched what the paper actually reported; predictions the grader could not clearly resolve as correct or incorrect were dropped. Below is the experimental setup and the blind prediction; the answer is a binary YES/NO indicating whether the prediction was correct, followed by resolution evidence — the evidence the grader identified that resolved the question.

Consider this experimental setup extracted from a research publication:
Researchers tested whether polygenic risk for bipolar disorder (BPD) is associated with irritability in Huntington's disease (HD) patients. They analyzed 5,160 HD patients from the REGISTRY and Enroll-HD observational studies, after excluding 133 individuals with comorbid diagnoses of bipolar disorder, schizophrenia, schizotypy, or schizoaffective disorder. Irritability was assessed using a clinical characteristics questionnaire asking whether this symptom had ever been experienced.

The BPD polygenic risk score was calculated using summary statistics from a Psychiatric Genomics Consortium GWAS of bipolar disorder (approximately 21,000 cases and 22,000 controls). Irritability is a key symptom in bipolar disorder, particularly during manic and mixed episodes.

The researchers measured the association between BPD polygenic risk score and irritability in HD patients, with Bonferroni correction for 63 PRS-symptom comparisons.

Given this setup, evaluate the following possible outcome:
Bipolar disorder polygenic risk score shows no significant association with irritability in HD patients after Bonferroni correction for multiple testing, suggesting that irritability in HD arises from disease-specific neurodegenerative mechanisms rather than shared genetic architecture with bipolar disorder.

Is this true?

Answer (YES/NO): YES